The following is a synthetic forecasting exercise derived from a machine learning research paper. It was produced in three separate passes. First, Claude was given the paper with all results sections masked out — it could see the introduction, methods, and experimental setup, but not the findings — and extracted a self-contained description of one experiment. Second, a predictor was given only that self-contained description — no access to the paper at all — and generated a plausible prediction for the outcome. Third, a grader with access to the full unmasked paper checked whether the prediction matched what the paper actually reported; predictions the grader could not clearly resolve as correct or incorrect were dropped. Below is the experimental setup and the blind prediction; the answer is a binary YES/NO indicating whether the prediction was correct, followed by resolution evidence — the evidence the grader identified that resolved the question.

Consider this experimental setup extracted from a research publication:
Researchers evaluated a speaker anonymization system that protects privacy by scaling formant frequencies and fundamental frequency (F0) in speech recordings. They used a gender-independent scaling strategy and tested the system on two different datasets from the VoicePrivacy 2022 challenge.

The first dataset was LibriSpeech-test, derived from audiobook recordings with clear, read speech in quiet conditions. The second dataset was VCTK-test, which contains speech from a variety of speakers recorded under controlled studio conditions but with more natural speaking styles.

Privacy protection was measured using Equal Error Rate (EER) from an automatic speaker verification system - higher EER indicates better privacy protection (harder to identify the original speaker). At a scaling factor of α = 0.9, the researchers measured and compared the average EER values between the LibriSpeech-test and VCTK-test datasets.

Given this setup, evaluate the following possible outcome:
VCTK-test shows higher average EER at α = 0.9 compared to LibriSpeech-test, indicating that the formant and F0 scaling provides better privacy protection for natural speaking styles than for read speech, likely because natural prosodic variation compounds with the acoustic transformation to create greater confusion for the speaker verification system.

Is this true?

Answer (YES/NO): YES